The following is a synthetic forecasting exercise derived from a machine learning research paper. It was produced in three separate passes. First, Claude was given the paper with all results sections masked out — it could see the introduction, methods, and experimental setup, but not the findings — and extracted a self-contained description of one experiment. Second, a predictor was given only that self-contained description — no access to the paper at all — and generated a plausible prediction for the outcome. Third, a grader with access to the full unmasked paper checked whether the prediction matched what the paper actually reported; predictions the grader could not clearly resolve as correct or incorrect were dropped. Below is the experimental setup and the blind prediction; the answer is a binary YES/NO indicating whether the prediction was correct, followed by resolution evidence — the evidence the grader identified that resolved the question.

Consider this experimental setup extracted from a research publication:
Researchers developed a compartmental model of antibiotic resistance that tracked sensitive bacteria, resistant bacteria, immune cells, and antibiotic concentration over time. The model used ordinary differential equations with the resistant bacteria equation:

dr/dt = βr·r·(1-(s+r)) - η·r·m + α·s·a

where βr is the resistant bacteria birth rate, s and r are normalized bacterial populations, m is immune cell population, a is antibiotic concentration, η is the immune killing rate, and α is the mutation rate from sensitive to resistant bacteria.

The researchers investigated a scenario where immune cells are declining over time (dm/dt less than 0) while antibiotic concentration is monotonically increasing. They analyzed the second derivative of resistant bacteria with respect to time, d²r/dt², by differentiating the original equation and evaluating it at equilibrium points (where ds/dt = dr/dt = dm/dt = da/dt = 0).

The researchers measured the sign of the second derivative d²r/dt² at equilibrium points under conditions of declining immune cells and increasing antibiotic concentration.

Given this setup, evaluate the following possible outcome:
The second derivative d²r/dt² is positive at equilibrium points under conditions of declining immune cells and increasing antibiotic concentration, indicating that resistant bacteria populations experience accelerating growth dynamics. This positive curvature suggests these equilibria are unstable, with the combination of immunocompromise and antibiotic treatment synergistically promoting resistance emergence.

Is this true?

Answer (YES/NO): YES